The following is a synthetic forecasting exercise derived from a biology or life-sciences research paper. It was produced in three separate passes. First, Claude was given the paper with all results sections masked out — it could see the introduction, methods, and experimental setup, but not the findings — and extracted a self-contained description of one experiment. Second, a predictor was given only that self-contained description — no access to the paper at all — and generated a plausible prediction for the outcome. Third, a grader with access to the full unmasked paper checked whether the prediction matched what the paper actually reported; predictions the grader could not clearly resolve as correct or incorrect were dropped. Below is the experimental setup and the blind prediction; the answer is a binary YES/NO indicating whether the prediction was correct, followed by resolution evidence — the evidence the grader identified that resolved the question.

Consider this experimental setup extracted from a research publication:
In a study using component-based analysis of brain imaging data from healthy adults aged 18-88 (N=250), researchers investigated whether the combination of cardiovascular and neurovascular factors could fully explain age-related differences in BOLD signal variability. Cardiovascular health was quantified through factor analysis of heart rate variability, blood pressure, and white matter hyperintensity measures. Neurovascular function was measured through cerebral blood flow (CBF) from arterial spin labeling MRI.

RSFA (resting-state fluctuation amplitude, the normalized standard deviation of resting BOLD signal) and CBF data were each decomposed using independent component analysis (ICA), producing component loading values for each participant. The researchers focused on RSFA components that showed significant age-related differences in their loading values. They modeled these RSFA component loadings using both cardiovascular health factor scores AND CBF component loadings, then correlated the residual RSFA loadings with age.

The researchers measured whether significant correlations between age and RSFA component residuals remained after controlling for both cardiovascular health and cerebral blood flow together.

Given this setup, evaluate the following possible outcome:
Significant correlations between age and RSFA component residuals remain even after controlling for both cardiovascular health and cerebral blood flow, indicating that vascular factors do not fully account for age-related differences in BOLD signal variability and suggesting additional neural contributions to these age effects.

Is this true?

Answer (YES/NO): NO